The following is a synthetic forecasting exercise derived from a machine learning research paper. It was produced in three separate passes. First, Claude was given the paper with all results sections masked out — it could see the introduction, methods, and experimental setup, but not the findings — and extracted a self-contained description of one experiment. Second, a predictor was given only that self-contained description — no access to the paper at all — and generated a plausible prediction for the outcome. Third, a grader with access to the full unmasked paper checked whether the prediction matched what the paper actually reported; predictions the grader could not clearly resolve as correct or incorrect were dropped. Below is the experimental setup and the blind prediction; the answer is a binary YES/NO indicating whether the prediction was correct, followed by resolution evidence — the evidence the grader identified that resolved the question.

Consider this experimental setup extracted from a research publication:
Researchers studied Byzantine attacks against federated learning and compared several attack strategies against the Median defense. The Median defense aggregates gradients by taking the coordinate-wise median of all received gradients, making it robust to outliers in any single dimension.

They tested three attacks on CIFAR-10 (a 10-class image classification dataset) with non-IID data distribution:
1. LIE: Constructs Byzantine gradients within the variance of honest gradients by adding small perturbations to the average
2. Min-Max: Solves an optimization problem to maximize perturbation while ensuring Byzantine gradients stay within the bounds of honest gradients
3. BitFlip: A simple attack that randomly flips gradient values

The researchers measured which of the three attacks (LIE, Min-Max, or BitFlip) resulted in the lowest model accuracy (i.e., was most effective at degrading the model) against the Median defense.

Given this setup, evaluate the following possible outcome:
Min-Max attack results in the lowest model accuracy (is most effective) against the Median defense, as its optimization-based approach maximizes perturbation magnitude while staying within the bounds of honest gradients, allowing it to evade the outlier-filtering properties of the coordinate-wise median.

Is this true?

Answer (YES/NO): NO